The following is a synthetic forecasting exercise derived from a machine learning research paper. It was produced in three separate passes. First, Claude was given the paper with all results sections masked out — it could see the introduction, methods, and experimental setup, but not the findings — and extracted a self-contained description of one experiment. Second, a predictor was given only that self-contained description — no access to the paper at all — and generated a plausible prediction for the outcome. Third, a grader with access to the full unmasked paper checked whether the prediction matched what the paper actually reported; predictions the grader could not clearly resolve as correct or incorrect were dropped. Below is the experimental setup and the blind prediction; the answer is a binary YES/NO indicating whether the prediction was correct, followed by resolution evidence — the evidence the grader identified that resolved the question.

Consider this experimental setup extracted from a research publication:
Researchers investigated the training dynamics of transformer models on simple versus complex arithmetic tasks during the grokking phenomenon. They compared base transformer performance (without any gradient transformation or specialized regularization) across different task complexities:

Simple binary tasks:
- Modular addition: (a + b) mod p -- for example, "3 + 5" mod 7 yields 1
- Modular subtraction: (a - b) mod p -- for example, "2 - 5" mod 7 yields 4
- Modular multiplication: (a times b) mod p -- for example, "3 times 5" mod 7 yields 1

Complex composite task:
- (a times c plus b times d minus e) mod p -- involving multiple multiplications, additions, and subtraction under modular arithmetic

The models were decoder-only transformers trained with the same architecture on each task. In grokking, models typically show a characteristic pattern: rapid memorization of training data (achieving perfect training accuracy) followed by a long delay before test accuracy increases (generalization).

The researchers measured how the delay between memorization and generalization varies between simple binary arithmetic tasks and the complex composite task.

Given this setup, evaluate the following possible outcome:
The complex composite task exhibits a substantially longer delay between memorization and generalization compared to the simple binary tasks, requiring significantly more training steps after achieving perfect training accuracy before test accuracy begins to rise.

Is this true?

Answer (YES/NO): NO